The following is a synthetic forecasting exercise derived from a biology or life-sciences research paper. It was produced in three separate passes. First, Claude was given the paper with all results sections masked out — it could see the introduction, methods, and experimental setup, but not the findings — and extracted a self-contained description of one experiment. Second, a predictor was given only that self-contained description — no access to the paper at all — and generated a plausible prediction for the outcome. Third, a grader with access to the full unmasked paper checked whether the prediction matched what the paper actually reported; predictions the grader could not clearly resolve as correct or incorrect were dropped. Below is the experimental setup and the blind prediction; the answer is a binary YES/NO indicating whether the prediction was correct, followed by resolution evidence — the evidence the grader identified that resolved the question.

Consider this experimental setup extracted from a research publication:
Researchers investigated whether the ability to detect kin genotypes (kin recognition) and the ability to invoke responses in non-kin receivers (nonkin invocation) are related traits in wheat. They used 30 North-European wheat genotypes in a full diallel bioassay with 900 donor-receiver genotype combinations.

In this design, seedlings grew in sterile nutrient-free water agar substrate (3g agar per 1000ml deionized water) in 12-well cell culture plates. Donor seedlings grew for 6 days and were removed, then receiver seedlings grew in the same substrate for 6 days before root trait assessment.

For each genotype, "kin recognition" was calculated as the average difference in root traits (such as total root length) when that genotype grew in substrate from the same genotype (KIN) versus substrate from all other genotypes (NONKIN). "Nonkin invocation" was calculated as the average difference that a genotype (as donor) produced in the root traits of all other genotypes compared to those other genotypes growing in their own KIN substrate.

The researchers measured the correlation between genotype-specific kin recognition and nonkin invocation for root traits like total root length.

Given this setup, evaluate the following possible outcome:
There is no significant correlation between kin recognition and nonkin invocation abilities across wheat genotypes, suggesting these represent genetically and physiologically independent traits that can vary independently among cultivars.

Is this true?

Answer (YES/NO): NO